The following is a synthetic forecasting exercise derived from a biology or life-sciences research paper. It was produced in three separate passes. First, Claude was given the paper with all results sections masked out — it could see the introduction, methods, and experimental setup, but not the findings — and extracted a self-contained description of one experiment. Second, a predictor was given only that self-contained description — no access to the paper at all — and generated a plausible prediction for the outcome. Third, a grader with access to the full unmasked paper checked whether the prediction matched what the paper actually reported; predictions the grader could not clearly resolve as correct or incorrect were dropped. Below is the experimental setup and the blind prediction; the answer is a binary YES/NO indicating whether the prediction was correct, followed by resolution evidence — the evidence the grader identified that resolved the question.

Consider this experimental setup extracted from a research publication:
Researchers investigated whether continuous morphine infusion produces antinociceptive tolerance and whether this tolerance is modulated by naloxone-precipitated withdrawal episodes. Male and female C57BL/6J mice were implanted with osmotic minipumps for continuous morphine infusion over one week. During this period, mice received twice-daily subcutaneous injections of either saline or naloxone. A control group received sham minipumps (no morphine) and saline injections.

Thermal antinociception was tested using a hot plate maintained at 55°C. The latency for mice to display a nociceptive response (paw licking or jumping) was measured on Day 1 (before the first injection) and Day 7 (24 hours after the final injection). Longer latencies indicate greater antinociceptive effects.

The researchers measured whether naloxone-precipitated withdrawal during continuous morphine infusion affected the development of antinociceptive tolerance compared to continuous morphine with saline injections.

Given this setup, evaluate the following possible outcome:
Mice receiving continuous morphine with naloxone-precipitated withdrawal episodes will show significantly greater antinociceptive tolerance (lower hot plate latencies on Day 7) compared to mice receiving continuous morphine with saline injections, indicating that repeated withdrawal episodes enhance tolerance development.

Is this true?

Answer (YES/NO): NO